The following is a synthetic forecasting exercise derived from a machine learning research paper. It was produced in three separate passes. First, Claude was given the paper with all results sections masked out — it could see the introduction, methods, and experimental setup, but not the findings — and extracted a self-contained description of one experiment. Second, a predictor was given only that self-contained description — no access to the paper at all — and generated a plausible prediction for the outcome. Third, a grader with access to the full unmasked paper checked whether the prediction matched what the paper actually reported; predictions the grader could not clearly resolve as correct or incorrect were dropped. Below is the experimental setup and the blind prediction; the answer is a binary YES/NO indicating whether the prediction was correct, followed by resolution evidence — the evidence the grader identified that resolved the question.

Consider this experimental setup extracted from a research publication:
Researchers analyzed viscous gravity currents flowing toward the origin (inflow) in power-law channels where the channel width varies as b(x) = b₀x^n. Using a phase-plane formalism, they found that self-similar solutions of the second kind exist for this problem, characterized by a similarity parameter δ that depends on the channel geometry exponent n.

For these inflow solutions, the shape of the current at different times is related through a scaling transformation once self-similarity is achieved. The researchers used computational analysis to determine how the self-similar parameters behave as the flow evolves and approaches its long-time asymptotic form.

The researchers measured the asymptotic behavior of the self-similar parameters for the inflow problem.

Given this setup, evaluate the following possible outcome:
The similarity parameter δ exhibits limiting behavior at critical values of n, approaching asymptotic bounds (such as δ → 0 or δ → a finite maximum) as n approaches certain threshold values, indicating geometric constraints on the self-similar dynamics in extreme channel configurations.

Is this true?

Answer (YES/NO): NO